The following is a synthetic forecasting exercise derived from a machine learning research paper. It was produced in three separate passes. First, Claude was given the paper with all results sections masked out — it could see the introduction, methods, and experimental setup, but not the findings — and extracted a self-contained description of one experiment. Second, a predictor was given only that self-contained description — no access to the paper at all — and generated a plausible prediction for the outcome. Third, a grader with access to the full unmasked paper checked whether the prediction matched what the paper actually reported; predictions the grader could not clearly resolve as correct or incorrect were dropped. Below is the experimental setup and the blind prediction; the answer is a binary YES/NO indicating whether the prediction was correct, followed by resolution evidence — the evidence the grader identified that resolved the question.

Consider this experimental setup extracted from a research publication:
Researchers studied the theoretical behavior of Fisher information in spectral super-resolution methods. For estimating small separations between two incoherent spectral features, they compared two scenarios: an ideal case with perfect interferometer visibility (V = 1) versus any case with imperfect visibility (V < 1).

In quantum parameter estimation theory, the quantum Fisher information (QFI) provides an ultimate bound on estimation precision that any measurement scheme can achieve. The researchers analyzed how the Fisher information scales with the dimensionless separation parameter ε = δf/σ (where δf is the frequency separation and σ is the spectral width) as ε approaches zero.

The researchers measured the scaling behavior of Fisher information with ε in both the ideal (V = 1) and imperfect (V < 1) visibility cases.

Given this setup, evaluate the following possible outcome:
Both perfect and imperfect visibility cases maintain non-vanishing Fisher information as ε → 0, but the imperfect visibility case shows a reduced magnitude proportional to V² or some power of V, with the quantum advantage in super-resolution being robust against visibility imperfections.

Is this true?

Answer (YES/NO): NO